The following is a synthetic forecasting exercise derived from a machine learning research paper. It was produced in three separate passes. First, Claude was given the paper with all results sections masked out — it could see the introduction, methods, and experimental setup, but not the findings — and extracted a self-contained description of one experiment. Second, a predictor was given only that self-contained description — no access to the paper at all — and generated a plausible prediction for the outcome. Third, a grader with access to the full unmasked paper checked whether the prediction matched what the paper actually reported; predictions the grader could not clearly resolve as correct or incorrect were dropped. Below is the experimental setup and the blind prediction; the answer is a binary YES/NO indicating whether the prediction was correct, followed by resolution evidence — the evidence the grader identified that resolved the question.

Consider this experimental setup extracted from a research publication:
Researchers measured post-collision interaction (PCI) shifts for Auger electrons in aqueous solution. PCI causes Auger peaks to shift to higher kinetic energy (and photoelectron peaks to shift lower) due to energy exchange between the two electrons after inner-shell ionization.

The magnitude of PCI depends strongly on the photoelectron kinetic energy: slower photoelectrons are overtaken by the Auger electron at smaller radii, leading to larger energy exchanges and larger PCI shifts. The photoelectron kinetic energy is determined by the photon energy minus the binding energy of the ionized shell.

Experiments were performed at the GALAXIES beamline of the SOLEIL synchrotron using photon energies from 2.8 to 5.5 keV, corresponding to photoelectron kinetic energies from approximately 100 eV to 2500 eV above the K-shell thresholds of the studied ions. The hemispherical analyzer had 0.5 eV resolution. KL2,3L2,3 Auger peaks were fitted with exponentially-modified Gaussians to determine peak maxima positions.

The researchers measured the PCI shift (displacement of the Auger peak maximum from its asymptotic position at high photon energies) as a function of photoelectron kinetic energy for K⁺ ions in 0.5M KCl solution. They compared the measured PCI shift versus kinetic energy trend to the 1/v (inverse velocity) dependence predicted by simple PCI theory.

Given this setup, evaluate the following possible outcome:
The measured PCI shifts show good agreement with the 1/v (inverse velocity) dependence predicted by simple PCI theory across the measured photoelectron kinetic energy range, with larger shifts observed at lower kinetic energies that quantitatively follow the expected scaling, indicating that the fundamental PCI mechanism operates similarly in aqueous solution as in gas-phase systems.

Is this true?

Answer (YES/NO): NO